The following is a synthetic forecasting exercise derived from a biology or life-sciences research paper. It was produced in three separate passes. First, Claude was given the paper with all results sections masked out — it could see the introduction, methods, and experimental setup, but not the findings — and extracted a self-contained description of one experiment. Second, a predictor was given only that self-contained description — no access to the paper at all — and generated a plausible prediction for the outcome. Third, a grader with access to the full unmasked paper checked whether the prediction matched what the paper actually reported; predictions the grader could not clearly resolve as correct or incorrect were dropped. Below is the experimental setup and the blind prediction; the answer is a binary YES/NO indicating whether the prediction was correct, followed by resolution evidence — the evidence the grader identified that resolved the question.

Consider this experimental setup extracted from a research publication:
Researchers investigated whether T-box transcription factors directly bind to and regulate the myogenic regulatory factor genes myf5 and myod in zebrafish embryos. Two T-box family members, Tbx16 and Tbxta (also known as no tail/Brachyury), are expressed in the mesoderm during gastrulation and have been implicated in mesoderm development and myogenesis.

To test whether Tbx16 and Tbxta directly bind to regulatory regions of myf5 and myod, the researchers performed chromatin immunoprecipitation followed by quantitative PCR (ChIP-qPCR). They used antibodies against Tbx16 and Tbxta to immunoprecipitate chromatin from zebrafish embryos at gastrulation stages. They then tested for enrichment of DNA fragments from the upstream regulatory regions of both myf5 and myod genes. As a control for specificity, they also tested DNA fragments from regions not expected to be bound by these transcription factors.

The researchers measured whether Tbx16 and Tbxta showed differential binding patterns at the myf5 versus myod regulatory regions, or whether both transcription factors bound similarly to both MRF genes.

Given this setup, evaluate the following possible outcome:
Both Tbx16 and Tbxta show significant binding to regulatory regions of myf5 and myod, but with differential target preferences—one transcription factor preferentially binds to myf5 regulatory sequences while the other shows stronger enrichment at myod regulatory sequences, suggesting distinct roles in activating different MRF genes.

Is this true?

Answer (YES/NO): NO